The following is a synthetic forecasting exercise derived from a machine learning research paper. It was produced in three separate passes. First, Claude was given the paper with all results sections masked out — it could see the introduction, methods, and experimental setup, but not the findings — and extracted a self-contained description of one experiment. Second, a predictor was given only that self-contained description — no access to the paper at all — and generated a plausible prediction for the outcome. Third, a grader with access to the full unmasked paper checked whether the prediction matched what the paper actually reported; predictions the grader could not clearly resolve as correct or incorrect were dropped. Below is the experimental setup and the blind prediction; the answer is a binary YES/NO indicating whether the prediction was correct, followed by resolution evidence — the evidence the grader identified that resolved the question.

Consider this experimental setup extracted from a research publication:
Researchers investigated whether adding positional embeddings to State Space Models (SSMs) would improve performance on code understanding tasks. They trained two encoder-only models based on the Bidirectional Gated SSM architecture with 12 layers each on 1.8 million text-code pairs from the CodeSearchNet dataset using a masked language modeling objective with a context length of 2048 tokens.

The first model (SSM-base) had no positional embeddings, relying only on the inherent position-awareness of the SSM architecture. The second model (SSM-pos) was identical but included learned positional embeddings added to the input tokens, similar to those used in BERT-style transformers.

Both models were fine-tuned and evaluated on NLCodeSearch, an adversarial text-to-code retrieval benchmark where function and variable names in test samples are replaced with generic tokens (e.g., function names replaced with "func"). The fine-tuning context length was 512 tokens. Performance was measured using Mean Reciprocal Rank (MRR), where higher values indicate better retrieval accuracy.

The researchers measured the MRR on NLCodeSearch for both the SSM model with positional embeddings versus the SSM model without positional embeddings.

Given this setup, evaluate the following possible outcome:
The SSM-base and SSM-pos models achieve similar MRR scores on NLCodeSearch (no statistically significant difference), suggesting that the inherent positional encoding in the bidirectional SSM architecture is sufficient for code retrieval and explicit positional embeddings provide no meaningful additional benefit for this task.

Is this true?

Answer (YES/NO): NO